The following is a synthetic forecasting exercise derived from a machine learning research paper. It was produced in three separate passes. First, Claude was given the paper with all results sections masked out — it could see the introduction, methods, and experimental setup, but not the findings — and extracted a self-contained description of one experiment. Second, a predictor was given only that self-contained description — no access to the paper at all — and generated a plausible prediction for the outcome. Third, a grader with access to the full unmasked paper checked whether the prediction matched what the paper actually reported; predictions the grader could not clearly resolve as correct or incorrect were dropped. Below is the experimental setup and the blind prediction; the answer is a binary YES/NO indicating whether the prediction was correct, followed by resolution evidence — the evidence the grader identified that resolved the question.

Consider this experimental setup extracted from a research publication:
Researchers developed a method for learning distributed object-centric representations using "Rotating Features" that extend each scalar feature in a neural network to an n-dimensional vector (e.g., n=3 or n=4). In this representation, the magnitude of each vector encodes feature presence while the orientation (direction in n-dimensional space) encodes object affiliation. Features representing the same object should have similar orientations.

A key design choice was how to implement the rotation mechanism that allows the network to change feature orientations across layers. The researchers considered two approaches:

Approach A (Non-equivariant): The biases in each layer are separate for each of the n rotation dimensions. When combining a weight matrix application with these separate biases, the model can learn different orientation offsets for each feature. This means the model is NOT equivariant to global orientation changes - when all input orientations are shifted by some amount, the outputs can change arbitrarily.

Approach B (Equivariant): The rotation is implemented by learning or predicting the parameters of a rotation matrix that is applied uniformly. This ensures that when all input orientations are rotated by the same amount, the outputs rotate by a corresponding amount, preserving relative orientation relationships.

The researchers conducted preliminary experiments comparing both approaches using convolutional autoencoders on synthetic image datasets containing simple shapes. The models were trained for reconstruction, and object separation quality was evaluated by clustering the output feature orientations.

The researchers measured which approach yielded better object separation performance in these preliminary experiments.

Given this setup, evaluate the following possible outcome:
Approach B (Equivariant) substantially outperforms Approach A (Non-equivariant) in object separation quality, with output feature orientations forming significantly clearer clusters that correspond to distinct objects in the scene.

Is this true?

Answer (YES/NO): NO